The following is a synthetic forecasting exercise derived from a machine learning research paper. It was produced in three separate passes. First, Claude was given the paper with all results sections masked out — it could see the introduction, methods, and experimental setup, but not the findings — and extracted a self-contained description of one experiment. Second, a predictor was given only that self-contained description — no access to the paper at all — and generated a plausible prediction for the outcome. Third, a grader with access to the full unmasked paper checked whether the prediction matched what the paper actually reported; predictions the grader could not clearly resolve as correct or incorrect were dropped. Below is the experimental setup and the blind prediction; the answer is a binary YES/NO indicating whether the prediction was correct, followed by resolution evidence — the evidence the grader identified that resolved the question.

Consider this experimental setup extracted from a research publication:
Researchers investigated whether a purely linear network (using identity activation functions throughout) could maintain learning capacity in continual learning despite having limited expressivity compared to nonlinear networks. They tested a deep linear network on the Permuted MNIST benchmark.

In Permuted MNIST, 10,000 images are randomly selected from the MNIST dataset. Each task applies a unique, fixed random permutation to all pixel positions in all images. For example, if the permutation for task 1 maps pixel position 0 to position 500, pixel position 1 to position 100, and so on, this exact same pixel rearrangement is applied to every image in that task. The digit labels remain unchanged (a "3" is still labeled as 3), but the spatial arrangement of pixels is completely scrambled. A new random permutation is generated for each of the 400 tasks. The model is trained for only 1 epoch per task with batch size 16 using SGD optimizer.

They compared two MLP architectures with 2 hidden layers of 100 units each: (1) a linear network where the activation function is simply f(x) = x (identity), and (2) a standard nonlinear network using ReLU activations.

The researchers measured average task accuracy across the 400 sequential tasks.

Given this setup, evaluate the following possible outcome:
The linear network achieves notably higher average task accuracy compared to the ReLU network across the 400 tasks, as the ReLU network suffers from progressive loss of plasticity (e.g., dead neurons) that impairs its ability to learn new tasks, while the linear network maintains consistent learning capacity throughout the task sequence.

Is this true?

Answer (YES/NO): NO